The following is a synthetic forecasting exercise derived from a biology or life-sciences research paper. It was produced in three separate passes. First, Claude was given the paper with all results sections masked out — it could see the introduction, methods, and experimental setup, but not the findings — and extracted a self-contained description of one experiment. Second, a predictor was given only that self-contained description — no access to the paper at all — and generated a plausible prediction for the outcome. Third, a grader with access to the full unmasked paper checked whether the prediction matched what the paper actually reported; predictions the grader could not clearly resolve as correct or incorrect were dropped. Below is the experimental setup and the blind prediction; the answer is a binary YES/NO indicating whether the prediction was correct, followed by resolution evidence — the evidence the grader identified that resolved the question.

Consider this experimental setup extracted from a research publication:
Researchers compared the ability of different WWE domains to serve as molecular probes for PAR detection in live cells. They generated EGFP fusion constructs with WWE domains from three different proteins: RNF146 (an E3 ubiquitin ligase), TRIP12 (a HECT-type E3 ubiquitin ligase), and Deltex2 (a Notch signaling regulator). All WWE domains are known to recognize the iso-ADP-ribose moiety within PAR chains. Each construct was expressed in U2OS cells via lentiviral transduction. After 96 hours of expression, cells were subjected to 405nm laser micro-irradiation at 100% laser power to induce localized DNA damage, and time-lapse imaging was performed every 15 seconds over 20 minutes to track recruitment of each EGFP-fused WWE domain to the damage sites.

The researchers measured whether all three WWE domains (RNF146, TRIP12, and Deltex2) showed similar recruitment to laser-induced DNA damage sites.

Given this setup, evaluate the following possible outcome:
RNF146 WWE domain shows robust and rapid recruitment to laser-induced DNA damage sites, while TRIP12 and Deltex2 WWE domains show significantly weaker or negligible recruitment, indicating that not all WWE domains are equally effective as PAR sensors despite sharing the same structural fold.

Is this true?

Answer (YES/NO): YES